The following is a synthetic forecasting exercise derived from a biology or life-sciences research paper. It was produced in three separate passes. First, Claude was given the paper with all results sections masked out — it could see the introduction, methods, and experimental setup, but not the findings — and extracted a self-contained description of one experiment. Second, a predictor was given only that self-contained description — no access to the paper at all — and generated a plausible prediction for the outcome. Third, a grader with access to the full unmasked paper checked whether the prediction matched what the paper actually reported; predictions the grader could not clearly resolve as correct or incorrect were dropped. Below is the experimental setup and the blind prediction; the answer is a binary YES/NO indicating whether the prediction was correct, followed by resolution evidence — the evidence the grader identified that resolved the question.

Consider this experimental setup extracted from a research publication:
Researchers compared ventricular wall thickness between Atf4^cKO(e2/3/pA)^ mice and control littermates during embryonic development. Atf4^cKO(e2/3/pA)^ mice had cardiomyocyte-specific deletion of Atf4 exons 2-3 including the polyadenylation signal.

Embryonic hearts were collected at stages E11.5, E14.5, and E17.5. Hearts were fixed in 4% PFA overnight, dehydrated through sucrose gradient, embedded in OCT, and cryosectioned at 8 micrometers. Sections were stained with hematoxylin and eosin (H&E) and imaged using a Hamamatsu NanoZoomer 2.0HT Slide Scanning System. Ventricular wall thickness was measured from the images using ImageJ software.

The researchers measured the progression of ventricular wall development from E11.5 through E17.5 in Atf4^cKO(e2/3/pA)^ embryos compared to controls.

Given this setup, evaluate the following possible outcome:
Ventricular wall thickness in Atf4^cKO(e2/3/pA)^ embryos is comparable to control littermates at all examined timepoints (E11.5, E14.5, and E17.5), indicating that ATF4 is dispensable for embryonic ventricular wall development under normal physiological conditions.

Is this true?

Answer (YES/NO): NO